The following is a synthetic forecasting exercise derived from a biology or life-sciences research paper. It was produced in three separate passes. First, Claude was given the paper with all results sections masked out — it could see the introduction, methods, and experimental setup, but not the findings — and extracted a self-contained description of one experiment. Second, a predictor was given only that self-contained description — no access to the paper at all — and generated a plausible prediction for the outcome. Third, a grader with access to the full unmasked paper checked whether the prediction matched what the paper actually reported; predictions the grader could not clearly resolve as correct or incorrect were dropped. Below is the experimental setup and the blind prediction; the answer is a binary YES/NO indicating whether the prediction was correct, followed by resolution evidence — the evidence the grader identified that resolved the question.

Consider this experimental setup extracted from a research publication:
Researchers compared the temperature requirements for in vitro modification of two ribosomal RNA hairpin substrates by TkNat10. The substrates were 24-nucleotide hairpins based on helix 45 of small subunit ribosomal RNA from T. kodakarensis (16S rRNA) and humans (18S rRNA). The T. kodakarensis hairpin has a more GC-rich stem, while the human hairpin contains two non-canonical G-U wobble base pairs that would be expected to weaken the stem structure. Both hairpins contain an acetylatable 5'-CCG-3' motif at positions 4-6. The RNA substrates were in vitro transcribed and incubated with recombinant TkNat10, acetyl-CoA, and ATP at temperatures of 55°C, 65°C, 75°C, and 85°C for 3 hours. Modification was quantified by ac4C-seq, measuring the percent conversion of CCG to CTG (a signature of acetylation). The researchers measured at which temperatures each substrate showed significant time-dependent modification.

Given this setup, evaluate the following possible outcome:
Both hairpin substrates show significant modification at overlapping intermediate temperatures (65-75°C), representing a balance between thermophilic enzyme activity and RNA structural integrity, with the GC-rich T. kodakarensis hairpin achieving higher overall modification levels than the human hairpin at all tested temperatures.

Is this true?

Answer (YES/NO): NO